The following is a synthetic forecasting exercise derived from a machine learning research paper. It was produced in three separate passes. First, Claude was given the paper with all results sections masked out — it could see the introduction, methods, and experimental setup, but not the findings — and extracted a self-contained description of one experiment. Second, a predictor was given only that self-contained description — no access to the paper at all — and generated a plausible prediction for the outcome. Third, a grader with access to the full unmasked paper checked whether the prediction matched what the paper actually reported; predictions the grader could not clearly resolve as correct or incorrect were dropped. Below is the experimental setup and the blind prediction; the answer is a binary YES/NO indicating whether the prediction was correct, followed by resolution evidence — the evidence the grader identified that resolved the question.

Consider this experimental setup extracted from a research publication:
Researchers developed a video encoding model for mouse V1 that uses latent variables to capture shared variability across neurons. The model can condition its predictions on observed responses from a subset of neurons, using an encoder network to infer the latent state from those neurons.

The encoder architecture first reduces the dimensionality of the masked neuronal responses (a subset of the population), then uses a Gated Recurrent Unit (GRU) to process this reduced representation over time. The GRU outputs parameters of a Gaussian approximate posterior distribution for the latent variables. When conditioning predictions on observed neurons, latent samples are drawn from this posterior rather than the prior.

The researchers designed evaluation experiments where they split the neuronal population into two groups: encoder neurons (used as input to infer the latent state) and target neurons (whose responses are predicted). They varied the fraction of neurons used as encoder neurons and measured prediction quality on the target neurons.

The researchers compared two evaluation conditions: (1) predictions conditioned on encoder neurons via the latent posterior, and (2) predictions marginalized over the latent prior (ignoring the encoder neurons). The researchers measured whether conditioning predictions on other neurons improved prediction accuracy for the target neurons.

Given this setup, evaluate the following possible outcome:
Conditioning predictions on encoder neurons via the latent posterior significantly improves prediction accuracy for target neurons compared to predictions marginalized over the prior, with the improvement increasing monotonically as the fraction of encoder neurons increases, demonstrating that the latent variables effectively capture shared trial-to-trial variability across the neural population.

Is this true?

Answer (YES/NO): NO